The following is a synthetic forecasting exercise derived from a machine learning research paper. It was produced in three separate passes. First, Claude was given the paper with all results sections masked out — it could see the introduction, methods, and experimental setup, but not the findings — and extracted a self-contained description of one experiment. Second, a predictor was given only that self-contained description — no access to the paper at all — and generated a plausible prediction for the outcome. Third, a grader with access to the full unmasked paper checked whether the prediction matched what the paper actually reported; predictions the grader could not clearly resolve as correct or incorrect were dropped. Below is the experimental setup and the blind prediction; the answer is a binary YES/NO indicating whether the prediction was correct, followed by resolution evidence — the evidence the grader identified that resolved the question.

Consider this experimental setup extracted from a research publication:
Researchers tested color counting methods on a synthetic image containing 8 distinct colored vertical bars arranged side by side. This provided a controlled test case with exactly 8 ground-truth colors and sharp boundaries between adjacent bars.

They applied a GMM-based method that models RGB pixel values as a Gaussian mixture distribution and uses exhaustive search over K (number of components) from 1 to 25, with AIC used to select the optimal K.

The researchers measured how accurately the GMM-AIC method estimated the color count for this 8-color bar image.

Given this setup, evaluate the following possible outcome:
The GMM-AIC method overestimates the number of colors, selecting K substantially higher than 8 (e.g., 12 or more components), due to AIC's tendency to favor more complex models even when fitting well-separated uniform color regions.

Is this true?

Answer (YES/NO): NO